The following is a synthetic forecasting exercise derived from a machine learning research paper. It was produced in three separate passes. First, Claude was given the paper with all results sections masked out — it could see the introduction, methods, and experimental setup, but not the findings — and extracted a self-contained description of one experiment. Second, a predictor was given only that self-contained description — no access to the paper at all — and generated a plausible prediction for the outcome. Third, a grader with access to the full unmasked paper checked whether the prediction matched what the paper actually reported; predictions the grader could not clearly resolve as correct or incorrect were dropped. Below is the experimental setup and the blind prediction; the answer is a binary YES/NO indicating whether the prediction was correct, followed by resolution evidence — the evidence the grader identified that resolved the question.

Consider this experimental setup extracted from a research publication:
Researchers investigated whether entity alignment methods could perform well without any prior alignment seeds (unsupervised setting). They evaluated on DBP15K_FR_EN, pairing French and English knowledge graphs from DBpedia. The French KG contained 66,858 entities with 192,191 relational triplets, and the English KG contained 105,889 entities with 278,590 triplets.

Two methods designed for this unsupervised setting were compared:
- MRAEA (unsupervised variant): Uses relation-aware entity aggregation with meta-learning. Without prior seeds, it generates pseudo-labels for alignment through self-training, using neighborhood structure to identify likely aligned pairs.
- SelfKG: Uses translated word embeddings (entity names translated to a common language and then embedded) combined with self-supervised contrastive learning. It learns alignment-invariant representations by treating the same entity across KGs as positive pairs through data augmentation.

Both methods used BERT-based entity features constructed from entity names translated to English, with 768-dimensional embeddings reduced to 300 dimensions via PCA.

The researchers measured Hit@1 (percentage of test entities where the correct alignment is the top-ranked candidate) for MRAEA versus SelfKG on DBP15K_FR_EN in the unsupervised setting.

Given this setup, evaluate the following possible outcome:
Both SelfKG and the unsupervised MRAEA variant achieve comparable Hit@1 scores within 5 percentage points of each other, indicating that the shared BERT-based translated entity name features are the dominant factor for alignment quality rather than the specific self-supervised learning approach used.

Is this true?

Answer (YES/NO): YES